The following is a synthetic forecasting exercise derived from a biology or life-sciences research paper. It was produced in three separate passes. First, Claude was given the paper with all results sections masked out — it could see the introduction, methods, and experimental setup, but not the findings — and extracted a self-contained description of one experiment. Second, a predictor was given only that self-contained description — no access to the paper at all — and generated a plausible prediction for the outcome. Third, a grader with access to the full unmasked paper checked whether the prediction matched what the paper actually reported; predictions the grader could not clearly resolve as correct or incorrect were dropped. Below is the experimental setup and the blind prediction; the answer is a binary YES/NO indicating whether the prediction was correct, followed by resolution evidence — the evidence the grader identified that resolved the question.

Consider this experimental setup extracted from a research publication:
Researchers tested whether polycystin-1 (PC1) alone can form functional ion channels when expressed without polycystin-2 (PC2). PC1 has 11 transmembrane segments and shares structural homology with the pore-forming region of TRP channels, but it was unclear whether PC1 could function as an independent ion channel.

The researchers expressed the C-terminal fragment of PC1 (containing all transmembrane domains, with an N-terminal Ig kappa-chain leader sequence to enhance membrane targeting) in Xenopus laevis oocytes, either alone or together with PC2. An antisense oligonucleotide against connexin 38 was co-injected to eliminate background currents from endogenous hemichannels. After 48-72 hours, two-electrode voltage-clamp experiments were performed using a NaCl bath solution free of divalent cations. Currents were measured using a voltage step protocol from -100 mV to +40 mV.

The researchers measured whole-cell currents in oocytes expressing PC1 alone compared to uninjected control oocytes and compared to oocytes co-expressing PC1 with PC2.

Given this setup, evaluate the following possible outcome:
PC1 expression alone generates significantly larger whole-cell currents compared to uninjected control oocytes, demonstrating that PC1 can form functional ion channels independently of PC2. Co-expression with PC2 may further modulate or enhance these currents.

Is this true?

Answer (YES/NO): NO